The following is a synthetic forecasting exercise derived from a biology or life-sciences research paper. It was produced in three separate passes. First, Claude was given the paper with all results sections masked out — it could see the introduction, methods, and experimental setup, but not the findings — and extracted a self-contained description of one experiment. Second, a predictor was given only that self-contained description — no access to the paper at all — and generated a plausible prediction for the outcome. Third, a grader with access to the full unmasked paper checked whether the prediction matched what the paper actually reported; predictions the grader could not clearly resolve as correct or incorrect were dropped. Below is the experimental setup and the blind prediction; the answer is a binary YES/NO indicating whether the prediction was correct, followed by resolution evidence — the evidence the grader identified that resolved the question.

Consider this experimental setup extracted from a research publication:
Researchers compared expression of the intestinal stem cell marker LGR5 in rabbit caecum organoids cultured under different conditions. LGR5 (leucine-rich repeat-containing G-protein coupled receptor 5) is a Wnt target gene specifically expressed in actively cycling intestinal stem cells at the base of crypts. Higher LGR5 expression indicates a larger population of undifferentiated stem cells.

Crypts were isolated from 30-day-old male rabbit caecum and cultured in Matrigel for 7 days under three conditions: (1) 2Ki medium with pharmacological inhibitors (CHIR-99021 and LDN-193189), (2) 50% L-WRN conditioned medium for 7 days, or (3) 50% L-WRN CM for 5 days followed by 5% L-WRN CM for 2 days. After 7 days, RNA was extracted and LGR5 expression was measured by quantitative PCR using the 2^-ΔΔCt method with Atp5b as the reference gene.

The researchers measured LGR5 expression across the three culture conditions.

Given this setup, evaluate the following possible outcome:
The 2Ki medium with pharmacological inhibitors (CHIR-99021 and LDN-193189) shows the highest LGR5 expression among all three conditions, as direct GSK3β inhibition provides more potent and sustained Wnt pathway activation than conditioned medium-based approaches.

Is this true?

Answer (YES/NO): YES